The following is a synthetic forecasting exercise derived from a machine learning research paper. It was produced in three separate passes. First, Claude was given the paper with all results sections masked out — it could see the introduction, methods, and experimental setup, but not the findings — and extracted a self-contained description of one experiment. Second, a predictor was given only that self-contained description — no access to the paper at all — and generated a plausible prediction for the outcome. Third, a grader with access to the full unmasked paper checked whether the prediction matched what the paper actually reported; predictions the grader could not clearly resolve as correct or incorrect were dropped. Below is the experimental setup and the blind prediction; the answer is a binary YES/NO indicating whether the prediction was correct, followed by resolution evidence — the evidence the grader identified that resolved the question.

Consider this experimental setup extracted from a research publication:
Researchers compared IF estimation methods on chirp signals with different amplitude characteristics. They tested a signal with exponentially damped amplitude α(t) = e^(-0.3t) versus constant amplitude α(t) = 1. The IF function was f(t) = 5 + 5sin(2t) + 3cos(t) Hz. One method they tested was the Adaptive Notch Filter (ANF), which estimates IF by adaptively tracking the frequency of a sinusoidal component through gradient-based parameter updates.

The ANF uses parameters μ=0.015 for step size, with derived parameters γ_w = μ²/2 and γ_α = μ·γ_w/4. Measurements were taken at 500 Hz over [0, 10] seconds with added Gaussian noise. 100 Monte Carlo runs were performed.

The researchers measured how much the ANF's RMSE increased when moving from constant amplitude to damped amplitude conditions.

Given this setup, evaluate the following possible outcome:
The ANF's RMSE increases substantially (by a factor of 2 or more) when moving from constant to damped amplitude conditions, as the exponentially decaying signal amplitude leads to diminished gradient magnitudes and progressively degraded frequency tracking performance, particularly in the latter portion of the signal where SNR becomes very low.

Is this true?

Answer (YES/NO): NO